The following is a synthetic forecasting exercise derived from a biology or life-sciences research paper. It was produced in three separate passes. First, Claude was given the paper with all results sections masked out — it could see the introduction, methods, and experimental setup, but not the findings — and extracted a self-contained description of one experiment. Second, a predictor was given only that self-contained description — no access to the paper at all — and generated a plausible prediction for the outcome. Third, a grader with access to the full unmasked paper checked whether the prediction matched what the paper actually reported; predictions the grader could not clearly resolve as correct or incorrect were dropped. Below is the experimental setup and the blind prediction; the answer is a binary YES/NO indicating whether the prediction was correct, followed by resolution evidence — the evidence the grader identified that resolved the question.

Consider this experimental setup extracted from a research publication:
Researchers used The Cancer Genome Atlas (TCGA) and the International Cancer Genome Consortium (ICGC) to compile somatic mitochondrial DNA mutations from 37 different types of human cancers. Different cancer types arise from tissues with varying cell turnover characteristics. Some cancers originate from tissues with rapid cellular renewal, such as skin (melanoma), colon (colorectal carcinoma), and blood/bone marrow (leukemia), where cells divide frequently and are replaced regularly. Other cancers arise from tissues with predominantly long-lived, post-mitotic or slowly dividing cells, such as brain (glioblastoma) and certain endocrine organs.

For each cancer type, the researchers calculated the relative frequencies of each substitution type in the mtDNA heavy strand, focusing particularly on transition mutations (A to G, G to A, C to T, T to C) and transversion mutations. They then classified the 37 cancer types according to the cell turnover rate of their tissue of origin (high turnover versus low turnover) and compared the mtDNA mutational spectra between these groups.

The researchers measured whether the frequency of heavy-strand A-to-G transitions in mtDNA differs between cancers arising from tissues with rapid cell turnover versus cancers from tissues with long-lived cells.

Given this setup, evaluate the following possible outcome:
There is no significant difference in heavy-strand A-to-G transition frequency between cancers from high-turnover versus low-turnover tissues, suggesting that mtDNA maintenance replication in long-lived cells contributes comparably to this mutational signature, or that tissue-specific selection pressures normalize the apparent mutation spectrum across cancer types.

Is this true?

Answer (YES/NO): NO